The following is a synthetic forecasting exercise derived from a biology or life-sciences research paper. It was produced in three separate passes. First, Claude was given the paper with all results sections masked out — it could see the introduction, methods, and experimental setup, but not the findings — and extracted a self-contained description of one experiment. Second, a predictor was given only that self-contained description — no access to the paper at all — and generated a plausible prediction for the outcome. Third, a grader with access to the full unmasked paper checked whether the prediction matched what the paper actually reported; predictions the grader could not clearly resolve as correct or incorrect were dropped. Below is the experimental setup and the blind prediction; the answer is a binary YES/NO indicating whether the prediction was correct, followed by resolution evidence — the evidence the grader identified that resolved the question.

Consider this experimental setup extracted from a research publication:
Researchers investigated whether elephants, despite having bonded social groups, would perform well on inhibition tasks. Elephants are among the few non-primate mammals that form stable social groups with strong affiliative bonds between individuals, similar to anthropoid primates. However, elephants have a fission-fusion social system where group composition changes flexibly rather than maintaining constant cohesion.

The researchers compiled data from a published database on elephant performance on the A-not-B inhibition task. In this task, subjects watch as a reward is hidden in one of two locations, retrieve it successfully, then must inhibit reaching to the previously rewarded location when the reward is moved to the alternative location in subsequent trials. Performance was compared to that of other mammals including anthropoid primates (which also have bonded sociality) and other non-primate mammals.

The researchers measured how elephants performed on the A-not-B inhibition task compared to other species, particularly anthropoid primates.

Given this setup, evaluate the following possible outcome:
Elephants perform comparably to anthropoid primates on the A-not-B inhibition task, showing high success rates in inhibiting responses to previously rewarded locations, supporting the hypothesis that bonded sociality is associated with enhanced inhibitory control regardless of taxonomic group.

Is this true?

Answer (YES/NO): NO